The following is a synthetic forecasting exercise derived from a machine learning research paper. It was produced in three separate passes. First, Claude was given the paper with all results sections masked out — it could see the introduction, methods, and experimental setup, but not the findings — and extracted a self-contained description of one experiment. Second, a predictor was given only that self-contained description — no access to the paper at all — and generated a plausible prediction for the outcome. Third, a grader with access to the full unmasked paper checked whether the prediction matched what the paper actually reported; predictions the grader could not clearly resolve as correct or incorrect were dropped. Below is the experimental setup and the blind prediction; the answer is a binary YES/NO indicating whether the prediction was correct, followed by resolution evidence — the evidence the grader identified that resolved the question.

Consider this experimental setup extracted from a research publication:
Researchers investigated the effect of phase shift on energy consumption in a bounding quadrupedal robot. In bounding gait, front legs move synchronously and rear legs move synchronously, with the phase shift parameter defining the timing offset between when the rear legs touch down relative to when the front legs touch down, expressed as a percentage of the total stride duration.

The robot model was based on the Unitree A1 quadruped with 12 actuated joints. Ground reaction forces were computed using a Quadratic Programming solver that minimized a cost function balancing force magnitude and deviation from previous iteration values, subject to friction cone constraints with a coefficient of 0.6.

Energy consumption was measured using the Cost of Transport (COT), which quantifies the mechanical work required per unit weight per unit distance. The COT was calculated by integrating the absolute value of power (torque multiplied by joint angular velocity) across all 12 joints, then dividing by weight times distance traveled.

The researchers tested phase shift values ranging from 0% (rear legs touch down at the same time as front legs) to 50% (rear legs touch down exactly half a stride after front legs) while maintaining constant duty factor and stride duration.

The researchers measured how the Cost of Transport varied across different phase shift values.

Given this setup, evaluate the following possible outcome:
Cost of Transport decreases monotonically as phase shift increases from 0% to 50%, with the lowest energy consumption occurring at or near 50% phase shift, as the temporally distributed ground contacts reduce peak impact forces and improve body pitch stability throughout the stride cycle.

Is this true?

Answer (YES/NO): NO